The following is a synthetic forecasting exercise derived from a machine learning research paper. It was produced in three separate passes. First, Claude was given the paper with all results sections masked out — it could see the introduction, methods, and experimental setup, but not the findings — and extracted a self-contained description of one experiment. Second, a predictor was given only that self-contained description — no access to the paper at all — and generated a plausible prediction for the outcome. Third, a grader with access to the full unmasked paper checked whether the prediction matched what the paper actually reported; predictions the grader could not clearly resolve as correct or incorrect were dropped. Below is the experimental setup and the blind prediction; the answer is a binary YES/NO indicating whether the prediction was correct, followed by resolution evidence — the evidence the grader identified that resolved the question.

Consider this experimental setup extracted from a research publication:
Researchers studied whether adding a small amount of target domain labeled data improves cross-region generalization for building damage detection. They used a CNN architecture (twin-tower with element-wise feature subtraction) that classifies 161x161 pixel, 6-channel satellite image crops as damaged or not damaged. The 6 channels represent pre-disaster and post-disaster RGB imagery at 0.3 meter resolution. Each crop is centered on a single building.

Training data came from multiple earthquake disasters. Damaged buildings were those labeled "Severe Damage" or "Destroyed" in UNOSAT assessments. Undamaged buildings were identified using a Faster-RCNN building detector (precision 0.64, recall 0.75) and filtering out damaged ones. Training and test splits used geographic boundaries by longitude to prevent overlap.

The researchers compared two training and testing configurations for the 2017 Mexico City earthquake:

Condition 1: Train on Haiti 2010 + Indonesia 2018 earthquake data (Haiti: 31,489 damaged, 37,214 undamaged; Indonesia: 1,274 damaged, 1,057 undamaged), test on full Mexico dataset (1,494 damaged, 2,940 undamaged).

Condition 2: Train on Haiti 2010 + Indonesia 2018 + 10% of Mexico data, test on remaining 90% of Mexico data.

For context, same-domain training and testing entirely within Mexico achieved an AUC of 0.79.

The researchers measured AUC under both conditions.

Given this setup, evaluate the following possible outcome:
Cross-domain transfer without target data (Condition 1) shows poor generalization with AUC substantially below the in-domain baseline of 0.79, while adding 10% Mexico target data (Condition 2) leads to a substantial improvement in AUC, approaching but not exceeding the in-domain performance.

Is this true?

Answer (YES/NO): NO